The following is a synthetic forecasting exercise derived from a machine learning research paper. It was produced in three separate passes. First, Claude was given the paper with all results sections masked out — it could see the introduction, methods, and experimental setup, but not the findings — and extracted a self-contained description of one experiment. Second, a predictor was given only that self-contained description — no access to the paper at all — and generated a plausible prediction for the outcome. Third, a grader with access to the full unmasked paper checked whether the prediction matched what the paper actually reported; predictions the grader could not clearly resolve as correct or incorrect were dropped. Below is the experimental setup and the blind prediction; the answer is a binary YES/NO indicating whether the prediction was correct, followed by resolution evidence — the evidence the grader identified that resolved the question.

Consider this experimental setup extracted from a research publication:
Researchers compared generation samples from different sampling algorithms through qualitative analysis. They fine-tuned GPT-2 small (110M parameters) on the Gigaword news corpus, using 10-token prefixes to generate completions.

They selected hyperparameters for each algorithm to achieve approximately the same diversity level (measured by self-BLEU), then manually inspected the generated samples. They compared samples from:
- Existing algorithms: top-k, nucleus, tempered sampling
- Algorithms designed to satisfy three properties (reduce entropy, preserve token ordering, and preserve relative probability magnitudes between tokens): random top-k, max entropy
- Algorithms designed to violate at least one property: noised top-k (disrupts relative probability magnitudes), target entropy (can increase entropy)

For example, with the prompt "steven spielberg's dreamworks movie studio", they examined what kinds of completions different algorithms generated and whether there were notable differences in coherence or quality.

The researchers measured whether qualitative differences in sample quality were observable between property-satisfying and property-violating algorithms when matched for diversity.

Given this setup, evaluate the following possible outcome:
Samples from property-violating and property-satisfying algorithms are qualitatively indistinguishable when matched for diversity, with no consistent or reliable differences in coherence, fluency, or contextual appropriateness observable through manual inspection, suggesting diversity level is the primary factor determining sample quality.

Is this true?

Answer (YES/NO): NO